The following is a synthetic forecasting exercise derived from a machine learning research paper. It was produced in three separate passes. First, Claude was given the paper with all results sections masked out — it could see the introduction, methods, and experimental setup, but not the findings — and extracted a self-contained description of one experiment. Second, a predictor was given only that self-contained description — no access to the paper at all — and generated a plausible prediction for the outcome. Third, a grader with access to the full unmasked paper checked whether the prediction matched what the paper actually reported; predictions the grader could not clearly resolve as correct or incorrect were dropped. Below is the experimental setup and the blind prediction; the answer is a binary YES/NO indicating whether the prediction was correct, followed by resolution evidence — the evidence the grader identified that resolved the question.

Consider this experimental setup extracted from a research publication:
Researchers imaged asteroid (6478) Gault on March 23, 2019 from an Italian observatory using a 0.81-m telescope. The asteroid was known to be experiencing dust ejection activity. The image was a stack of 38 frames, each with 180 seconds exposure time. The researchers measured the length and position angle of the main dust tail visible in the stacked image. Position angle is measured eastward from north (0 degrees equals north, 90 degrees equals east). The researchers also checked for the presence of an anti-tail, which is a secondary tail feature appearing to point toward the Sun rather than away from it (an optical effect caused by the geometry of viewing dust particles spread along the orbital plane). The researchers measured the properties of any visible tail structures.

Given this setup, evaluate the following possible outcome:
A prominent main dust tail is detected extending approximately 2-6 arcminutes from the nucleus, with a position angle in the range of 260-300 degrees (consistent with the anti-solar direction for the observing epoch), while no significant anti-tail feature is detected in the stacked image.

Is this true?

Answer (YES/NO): NO